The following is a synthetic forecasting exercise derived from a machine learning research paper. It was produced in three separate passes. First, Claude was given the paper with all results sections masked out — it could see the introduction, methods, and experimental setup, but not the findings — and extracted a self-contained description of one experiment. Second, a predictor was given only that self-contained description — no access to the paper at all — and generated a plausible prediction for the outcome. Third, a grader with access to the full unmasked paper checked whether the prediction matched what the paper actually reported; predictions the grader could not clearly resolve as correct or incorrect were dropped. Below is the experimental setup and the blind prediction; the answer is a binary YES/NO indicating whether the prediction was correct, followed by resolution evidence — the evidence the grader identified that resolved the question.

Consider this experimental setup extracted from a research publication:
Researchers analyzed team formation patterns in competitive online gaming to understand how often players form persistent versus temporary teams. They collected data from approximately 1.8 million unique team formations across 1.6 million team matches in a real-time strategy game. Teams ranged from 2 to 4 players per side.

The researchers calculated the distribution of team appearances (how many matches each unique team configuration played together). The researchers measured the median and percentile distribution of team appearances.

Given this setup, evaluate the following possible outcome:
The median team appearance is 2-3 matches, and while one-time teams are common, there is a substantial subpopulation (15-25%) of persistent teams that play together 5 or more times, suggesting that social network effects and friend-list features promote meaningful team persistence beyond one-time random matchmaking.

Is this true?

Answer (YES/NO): NO